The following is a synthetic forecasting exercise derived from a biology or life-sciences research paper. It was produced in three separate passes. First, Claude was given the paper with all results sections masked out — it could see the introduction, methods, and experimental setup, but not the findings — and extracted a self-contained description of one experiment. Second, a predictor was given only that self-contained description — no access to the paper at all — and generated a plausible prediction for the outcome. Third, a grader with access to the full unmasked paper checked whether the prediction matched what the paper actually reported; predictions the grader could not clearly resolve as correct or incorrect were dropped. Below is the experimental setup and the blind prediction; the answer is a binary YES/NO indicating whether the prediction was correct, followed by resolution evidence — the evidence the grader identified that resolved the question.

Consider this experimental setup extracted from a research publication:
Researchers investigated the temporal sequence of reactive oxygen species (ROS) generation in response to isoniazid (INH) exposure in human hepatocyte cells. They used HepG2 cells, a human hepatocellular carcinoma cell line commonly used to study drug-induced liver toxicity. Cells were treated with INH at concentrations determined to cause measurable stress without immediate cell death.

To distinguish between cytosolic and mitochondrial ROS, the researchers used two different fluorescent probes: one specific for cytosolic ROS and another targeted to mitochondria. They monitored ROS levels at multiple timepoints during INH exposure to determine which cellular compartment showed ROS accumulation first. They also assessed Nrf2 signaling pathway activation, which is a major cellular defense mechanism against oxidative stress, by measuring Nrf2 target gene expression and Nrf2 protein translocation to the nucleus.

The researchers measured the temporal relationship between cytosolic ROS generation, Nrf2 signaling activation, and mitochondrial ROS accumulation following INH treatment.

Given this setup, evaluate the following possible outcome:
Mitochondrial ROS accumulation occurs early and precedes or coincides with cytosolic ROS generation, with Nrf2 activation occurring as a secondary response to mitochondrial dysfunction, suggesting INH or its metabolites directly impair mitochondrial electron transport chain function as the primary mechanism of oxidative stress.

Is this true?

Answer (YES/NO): NO